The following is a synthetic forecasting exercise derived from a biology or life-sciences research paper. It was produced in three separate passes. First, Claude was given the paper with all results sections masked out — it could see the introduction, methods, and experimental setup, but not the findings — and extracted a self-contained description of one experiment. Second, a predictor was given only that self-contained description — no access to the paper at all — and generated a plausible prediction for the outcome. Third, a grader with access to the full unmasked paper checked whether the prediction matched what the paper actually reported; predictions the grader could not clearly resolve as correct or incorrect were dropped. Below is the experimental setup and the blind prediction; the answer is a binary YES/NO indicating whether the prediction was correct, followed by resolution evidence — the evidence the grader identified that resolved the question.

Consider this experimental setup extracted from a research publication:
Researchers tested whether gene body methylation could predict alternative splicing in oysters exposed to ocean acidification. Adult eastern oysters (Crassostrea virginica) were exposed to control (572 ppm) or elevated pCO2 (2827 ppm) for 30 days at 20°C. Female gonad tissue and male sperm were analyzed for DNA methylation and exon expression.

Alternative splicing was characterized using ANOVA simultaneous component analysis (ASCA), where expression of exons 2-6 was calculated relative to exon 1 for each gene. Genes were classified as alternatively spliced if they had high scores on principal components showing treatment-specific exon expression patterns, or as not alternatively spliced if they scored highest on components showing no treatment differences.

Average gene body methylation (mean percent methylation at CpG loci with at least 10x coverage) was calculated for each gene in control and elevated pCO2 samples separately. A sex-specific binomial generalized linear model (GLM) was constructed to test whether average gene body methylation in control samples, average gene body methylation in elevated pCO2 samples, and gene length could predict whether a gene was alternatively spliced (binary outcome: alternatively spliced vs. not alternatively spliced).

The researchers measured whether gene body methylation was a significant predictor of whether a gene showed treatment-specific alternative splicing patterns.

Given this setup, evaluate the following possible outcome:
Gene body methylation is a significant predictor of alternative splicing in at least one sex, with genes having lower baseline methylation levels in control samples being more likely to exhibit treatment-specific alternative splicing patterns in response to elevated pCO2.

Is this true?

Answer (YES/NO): NO